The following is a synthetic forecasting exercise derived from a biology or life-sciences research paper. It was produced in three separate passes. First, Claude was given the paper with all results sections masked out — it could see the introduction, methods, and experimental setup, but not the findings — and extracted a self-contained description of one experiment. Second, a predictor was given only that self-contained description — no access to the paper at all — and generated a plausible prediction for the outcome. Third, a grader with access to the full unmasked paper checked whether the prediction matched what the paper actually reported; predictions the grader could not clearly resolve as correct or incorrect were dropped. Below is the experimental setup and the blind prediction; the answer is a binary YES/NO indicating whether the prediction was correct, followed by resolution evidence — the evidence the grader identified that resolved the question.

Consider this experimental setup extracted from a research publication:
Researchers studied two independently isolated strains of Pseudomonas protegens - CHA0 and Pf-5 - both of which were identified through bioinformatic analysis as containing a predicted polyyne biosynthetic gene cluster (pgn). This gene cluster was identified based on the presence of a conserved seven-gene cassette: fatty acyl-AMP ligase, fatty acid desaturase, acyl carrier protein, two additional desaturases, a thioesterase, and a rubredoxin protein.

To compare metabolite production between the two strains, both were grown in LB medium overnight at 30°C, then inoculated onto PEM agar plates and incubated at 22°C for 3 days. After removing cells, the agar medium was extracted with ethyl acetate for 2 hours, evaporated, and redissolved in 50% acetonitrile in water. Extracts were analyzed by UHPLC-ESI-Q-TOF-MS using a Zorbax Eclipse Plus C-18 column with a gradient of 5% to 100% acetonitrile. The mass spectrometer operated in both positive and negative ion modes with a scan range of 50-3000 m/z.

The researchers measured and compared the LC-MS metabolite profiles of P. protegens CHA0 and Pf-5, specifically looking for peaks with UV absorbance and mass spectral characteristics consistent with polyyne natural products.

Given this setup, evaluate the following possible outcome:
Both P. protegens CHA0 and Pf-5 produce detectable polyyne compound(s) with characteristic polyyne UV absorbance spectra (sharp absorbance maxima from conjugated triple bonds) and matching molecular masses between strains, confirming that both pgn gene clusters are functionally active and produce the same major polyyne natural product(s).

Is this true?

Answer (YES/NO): YES